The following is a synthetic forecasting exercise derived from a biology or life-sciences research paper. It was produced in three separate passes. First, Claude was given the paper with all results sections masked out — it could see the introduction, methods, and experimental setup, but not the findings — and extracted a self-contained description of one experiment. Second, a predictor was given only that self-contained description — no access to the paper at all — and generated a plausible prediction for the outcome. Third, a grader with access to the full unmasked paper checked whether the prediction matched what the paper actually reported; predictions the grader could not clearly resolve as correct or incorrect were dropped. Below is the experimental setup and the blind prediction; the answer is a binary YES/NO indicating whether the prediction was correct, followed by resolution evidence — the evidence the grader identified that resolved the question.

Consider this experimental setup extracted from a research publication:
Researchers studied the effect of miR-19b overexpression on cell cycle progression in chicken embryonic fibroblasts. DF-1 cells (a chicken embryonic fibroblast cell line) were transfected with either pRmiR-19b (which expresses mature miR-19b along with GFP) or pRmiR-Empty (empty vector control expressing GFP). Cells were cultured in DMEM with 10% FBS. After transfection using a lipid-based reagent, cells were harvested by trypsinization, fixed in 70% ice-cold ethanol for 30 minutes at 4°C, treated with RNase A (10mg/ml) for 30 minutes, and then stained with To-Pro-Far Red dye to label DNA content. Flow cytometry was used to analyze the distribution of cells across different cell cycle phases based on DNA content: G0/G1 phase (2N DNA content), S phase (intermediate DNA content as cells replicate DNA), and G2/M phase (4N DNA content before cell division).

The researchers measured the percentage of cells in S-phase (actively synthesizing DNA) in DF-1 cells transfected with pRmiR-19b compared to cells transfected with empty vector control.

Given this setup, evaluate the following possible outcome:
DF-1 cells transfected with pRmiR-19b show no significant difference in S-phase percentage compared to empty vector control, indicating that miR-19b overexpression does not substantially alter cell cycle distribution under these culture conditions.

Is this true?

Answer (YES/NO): NO